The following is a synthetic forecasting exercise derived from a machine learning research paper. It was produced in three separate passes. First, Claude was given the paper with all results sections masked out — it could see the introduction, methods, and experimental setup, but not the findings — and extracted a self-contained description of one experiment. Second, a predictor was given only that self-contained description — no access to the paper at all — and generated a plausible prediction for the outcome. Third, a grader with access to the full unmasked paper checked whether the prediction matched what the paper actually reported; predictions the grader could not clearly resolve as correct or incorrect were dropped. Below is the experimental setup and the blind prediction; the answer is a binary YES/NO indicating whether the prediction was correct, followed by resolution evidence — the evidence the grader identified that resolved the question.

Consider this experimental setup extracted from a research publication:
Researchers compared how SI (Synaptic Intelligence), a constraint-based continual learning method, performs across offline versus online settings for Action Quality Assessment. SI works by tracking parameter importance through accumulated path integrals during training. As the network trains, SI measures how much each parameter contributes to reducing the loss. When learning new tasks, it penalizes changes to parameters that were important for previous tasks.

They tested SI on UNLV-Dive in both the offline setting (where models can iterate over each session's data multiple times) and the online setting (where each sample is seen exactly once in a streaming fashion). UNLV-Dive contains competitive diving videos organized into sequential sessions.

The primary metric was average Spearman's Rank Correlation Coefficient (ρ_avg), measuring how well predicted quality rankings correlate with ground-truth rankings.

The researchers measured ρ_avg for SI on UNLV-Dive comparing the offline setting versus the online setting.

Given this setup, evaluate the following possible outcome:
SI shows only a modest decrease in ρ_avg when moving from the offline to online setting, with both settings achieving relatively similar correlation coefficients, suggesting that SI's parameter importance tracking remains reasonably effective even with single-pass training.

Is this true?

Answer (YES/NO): NO